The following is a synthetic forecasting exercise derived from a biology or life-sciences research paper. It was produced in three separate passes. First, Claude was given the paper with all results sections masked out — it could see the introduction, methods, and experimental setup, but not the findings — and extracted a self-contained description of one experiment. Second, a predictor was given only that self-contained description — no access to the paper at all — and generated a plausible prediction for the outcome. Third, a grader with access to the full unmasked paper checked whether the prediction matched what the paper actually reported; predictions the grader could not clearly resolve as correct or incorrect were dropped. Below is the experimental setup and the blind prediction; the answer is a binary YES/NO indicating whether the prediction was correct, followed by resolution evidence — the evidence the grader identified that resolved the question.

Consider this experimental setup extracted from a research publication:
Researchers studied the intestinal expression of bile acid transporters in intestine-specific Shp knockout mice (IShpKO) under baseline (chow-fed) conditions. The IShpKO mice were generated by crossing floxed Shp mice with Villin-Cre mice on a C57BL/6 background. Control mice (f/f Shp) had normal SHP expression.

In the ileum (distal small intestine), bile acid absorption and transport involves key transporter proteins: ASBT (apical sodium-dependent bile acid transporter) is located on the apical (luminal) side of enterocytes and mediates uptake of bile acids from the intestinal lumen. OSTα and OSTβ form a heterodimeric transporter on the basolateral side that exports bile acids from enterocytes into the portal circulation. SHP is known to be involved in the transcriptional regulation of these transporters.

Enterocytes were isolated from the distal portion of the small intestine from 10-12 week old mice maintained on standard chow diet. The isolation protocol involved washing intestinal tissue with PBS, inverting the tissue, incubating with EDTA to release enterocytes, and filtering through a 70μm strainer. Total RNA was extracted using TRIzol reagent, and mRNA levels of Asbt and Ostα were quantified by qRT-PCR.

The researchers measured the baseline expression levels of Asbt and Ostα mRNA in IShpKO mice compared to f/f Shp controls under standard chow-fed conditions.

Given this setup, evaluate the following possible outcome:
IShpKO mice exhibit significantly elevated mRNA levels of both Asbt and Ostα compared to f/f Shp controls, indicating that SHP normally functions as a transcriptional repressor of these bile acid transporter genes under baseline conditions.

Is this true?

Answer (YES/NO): YES